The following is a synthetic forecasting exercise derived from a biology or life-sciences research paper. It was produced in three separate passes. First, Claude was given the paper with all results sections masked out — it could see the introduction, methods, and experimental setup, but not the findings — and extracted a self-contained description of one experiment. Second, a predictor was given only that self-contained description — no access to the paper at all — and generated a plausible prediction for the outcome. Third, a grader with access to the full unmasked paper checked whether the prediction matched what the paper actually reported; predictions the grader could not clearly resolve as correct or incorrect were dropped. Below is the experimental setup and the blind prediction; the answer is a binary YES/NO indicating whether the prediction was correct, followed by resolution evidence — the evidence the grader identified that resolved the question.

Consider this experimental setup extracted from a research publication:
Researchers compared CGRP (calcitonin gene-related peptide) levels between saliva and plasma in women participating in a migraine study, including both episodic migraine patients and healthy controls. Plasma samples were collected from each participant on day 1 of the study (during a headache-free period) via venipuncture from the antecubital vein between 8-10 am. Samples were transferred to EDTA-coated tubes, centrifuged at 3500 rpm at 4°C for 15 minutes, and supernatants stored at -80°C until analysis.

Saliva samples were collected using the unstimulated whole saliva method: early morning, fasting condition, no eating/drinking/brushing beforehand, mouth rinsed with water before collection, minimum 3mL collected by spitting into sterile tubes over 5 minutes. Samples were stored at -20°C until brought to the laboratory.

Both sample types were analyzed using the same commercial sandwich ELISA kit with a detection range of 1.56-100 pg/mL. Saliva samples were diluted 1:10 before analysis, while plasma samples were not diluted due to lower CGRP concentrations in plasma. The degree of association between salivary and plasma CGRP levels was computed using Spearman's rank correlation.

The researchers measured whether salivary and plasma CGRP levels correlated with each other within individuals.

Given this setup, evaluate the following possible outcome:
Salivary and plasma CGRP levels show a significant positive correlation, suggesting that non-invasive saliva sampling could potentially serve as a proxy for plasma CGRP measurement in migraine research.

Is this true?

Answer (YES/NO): NO